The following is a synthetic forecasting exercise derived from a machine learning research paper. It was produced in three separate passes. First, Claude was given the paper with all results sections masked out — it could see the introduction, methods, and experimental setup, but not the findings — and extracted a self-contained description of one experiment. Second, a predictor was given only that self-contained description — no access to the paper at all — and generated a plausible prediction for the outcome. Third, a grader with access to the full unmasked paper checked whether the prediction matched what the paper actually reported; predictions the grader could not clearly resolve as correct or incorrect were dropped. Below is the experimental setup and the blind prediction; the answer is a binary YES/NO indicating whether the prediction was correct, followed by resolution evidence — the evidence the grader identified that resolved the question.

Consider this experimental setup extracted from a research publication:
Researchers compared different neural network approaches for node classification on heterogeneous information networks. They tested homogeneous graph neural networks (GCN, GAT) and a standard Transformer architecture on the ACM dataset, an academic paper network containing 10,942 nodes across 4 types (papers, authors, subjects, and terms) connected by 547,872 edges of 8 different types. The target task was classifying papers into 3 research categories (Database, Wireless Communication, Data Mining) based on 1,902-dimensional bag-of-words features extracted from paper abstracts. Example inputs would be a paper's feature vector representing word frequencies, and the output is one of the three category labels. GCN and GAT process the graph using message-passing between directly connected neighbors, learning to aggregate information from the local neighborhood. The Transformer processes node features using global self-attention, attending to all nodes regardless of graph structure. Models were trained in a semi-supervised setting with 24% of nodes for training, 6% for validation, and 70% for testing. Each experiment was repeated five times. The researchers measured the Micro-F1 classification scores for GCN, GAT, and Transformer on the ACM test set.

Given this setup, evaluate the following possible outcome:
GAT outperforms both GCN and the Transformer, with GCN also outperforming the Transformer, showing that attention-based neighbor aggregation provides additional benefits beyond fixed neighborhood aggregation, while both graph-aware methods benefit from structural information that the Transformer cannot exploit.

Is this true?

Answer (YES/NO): NO